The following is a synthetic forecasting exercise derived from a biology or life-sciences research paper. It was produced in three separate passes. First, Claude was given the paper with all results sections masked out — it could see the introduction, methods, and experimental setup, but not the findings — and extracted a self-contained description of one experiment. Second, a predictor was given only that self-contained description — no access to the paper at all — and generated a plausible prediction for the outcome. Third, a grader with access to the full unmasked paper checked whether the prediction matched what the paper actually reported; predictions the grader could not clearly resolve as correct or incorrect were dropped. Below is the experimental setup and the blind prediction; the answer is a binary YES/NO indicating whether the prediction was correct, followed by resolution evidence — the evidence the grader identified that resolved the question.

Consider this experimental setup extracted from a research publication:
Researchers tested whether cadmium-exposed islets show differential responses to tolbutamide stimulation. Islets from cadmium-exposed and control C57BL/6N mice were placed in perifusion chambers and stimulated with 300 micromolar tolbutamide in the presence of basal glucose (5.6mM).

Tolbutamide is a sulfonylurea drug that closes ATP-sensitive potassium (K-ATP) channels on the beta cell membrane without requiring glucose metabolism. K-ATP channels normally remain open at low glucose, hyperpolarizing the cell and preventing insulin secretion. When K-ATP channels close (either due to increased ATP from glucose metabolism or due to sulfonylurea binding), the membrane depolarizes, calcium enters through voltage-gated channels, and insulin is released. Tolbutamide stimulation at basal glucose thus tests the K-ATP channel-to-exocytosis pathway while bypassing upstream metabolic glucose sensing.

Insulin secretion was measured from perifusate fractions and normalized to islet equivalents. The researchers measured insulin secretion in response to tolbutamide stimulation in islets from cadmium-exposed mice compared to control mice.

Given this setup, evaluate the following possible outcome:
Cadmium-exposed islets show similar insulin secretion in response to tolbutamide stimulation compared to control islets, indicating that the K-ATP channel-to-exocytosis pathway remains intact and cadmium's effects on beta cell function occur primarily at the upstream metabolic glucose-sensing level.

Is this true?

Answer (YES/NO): NO